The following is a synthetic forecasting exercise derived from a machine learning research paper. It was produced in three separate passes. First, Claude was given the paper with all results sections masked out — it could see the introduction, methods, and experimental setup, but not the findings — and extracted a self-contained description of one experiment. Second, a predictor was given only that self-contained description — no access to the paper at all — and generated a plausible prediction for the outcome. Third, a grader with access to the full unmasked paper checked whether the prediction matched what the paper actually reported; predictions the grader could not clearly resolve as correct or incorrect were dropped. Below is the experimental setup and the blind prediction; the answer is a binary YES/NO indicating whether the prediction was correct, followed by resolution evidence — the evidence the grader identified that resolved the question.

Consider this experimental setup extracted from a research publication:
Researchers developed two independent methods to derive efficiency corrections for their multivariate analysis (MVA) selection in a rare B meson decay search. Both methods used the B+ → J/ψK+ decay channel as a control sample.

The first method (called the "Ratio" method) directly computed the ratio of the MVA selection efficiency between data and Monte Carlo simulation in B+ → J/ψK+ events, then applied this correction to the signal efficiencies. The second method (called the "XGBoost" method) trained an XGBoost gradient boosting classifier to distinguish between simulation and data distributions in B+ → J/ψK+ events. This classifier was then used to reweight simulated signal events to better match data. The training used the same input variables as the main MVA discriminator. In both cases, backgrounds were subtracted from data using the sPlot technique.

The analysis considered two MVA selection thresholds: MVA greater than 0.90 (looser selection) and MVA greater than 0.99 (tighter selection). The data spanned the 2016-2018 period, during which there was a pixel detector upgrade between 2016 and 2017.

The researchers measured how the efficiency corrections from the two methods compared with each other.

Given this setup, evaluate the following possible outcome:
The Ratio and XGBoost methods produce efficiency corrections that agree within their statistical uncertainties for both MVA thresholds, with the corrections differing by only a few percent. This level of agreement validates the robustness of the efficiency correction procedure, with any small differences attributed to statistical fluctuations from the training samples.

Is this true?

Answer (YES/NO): NO